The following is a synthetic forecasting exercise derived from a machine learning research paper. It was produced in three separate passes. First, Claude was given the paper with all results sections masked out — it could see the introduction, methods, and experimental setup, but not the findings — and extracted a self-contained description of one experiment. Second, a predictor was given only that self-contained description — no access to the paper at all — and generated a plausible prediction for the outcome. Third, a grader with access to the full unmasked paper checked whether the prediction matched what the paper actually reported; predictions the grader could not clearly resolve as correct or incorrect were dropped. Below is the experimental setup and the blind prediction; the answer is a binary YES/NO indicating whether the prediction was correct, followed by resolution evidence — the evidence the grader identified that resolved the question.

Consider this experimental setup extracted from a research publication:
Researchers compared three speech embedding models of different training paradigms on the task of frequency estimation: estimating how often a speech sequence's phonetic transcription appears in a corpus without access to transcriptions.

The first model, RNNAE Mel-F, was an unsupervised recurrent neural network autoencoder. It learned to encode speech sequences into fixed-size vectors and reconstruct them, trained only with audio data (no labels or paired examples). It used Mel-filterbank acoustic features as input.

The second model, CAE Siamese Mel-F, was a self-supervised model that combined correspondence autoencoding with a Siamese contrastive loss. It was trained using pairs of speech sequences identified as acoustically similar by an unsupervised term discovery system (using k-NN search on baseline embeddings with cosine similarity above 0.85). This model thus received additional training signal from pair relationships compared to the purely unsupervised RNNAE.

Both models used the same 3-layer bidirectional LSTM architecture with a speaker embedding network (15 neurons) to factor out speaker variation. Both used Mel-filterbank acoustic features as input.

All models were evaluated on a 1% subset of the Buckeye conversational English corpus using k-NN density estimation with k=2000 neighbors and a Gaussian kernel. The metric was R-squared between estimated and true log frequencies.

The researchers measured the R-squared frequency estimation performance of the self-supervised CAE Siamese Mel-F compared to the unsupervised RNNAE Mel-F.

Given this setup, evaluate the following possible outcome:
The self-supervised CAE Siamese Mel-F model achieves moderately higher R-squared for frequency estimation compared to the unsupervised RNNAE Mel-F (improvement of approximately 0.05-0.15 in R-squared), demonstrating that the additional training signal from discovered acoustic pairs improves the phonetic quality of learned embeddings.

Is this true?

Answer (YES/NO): NO